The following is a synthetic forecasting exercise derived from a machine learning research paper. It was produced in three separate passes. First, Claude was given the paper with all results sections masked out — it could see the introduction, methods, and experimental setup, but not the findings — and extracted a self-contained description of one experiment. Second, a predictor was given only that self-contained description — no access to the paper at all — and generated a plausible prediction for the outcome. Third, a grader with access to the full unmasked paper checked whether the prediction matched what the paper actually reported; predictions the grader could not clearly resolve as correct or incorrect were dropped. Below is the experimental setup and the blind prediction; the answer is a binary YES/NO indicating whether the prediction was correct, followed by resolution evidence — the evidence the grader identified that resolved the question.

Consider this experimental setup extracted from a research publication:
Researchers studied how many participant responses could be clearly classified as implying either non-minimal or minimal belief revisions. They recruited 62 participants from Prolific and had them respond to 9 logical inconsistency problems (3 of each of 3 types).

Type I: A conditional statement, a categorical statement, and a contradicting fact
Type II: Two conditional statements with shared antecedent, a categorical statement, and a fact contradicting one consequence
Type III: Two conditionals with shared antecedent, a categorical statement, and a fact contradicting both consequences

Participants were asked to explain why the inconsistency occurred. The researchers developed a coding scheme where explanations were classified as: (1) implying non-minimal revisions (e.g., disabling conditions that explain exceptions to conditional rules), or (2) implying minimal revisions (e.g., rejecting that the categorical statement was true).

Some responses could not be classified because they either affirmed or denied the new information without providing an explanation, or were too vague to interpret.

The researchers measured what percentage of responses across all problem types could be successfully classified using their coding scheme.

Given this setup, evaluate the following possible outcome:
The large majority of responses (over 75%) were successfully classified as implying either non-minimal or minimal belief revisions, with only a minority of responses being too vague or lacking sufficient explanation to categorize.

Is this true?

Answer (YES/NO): YES